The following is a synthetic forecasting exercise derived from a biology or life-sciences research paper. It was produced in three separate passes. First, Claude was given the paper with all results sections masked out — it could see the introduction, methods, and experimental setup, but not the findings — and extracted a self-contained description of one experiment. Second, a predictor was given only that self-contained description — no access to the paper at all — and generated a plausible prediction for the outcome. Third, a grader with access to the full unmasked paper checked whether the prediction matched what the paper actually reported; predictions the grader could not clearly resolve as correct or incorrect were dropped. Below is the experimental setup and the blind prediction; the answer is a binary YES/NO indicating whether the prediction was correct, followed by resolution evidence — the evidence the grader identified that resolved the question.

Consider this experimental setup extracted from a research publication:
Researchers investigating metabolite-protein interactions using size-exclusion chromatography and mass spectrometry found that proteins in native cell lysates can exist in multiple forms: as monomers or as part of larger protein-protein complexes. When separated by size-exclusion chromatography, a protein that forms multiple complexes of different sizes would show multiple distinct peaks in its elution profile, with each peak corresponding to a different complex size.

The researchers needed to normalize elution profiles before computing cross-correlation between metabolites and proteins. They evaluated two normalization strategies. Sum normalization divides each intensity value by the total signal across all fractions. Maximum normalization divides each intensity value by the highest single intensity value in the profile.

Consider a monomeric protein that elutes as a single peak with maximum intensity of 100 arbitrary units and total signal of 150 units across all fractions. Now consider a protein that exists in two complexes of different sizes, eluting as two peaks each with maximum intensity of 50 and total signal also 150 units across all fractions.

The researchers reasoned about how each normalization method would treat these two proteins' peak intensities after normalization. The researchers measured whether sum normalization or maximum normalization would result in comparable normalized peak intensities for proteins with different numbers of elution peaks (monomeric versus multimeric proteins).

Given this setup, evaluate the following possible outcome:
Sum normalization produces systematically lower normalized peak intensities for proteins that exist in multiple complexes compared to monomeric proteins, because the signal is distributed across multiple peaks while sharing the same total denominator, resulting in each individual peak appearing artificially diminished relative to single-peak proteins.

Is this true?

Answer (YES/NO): YES